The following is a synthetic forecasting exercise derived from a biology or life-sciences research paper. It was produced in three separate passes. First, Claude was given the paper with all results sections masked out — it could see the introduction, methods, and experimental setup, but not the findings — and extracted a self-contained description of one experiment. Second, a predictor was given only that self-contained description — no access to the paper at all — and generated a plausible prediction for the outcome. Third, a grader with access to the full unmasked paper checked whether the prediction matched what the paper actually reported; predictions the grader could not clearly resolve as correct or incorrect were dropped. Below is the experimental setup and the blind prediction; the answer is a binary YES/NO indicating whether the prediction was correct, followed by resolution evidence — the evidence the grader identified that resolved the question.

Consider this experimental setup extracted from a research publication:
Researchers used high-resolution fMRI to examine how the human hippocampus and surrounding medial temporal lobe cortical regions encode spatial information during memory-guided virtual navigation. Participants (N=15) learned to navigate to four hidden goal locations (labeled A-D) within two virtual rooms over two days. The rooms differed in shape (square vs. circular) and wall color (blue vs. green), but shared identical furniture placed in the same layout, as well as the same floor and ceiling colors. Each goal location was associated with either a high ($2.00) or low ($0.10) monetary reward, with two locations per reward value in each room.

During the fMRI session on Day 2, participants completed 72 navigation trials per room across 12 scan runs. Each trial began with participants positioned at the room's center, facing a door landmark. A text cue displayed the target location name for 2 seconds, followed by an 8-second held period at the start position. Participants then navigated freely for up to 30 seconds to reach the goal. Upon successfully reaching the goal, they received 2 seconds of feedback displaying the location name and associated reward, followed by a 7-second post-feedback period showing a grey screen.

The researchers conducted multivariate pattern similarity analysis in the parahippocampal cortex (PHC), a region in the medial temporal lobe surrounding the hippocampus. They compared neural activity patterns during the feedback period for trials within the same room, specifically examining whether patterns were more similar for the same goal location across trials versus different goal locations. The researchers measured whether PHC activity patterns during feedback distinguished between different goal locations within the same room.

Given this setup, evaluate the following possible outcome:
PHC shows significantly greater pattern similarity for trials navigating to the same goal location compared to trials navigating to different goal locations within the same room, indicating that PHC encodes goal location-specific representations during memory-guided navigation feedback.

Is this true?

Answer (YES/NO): YES